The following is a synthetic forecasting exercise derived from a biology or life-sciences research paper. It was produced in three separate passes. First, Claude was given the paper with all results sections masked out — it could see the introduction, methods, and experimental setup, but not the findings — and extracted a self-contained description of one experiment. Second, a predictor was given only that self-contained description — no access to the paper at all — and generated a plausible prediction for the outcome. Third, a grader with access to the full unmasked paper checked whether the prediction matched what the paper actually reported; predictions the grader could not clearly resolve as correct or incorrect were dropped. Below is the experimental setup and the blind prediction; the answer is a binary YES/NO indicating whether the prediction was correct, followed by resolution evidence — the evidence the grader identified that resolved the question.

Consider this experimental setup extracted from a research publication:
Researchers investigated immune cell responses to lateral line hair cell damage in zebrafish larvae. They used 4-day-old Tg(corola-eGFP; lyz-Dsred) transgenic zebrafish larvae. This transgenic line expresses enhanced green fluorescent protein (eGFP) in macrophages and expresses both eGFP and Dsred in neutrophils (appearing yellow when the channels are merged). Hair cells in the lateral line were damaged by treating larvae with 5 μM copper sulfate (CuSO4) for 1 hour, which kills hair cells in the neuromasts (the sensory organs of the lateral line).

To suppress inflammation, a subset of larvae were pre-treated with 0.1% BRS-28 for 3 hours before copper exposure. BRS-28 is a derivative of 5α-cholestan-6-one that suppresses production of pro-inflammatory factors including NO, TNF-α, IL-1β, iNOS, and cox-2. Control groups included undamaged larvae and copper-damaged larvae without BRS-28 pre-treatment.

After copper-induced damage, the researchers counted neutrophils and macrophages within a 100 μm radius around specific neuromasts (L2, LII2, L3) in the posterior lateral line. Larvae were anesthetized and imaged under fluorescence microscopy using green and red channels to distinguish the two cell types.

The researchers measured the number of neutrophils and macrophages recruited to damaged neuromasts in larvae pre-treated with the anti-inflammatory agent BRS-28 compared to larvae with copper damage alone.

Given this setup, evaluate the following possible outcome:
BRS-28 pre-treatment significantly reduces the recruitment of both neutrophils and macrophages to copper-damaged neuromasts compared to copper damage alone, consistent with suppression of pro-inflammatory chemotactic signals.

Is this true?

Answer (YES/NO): YES